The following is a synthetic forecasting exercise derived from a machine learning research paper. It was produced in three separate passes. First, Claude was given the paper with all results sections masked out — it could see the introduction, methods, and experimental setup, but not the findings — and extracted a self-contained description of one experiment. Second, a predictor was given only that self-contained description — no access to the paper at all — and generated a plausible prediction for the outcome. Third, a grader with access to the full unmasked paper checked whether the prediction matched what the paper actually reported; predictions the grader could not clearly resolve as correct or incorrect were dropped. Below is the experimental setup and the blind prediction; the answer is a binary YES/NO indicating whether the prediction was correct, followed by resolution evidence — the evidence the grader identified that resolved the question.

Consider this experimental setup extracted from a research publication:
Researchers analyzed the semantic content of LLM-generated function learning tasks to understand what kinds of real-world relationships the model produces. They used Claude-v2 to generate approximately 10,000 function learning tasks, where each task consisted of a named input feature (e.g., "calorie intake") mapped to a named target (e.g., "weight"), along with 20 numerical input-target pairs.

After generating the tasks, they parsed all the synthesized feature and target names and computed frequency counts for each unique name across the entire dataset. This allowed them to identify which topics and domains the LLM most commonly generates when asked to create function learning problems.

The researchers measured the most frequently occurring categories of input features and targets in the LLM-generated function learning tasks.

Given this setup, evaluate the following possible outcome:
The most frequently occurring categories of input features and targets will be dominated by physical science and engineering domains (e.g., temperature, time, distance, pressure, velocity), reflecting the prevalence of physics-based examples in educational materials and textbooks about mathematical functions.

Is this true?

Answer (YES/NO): NO